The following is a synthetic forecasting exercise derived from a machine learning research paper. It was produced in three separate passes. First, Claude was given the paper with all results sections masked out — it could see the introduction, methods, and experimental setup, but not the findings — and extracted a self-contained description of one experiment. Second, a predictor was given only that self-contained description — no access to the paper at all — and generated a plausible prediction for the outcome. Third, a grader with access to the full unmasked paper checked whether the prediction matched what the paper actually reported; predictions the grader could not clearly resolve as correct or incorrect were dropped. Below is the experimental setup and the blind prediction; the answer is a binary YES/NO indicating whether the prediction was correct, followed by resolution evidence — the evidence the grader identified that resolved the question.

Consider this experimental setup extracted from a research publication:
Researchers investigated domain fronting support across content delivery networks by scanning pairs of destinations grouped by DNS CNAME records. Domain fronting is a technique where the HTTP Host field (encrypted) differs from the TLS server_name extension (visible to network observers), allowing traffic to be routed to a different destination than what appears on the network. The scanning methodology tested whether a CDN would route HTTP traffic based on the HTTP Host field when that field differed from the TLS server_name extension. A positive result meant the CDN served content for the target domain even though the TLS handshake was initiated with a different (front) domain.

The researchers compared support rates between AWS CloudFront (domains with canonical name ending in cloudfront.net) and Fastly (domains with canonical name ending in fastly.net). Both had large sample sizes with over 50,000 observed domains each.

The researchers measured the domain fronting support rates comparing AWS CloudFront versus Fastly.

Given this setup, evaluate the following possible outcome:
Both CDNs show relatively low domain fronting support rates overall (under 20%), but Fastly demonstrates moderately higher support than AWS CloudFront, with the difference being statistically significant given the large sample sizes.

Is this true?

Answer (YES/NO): NO